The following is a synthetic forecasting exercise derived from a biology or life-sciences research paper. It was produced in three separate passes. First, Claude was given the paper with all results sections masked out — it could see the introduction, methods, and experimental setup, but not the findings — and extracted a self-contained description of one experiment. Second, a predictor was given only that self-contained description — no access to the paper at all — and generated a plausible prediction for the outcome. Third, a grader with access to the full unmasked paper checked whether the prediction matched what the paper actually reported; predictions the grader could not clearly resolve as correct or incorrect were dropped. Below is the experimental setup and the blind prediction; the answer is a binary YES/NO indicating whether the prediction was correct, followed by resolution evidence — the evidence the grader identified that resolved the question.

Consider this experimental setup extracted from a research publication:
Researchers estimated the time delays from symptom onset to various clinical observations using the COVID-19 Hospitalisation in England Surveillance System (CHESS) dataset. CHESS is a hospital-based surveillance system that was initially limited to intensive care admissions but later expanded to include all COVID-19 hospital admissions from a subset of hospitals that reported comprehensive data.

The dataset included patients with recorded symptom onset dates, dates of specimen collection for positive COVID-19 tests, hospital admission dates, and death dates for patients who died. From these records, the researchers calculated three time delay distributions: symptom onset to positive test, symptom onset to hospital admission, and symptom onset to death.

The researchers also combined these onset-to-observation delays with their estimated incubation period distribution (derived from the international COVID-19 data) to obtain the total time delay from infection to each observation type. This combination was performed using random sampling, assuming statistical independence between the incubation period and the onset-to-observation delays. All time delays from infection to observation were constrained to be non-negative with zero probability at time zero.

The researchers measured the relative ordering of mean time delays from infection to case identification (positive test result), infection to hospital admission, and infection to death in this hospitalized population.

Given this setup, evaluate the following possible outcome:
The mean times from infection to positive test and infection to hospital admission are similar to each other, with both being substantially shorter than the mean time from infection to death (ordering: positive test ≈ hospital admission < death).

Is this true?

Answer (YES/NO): YES